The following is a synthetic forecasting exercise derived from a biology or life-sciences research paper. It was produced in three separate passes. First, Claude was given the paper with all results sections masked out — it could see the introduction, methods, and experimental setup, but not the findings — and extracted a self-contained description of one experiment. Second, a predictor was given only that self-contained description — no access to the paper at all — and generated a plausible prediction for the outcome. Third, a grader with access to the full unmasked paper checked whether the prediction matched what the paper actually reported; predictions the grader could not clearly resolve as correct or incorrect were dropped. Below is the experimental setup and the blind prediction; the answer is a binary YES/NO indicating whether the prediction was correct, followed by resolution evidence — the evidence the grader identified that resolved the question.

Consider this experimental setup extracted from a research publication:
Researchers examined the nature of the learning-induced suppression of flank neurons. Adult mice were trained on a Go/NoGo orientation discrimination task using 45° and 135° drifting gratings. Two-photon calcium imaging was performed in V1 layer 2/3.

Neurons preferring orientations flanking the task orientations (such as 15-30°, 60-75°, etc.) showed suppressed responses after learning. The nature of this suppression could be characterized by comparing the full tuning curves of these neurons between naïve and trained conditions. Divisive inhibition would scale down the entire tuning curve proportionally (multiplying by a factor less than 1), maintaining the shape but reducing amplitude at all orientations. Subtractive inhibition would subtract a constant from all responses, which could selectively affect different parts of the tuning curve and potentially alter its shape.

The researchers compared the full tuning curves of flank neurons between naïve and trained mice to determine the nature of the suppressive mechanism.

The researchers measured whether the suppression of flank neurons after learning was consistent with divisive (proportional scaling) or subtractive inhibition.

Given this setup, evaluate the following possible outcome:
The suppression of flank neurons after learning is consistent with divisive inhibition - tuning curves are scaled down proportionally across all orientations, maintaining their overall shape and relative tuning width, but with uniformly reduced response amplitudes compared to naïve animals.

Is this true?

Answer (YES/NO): YES